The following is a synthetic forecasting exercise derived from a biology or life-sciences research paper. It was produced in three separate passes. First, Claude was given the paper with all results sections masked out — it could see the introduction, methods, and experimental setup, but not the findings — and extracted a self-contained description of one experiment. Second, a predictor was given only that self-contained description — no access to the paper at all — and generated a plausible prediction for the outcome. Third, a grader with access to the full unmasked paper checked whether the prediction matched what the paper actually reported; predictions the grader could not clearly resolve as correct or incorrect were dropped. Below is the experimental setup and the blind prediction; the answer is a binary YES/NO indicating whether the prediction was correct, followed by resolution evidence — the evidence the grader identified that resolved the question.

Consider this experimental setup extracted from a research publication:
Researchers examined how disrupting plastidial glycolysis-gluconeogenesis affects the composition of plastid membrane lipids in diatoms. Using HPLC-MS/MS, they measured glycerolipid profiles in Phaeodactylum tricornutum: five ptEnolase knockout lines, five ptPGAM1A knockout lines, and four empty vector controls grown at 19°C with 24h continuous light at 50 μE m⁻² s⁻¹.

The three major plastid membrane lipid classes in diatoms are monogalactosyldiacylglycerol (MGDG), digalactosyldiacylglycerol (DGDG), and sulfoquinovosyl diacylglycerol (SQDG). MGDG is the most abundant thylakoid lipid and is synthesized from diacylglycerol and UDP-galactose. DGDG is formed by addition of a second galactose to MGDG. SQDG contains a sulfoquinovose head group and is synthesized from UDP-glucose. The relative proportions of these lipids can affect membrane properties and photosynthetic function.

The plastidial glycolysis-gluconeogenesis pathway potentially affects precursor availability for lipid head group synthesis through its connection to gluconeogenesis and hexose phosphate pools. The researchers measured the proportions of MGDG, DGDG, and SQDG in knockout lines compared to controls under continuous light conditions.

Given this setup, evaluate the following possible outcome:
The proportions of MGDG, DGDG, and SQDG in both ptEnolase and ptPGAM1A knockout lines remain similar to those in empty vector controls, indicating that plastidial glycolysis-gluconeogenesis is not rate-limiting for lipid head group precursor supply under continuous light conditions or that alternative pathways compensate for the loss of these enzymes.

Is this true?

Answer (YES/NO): NO